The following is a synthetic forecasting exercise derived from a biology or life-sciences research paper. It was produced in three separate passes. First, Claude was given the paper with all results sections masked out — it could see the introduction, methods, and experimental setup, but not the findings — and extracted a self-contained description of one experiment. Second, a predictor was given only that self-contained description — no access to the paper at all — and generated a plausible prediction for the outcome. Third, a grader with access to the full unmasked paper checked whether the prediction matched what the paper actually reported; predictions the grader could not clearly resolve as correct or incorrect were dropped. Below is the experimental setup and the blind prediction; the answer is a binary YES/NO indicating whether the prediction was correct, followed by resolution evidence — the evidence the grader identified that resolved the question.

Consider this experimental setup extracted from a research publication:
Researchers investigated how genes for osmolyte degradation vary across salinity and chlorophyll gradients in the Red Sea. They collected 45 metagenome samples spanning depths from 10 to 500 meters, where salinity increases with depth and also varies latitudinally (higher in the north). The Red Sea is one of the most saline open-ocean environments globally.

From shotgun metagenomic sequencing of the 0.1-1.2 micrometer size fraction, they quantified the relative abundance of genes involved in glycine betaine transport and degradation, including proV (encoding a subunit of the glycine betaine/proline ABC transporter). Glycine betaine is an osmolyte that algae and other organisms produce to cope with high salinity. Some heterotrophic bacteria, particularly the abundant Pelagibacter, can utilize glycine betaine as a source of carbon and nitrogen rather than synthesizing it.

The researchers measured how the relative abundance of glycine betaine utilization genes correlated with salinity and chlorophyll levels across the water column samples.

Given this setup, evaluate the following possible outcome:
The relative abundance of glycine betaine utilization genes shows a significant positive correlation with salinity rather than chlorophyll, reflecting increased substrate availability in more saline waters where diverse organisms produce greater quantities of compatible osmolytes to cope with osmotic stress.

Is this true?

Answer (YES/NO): NO